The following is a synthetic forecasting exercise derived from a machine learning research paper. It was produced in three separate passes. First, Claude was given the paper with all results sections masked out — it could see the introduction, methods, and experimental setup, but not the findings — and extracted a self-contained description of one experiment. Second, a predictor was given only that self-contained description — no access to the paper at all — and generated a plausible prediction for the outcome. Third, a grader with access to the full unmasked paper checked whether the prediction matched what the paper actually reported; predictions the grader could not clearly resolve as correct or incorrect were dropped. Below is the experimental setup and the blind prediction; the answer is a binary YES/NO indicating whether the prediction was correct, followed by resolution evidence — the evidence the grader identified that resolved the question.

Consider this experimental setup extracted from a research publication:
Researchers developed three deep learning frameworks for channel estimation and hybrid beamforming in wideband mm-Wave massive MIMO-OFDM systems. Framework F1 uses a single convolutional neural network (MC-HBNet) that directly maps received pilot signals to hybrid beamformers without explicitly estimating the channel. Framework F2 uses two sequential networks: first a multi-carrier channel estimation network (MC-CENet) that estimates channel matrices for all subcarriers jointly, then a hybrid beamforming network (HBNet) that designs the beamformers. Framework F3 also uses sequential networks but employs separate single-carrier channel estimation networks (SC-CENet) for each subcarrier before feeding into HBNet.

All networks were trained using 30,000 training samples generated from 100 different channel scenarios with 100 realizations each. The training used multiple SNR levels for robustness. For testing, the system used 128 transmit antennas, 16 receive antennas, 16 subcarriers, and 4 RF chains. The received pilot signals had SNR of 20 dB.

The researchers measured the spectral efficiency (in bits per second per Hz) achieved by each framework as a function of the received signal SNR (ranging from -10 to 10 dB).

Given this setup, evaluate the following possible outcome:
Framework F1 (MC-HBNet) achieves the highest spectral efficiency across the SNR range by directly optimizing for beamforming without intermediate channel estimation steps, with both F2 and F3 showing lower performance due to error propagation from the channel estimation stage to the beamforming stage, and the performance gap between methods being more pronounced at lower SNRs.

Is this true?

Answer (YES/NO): NO